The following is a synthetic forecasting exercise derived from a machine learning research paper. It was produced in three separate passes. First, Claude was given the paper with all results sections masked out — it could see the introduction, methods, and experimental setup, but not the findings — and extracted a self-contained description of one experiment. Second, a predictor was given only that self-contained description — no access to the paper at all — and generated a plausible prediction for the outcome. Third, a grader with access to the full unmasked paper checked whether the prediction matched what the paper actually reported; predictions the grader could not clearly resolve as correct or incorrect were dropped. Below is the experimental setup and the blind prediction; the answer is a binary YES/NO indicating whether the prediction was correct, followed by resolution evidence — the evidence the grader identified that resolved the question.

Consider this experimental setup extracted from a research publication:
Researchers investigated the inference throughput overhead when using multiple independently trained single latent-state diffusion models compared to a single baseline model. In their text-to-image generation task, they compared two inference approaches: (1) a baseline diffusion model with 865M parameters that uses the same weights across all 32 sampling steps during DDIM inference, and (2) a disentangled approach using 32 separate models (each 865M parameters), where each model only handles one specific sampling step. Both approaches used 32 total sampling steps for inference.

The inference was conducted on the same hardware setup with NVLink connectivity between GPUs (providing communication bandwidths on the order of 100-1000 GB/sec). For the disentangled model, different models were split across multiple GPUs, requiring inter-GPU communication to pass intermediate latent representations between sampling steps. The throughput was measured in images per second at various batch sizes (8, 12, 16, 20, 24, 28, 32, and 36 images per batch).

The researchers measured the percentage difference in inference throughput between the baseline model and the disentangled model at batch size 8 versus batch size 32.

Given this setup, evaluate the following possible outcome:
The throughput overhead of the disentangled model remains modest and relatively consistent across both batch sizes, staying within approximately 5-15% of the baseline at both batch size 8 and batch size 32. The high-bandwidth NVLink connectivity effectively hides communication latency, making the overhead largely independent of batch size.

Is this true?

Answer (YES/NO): NO